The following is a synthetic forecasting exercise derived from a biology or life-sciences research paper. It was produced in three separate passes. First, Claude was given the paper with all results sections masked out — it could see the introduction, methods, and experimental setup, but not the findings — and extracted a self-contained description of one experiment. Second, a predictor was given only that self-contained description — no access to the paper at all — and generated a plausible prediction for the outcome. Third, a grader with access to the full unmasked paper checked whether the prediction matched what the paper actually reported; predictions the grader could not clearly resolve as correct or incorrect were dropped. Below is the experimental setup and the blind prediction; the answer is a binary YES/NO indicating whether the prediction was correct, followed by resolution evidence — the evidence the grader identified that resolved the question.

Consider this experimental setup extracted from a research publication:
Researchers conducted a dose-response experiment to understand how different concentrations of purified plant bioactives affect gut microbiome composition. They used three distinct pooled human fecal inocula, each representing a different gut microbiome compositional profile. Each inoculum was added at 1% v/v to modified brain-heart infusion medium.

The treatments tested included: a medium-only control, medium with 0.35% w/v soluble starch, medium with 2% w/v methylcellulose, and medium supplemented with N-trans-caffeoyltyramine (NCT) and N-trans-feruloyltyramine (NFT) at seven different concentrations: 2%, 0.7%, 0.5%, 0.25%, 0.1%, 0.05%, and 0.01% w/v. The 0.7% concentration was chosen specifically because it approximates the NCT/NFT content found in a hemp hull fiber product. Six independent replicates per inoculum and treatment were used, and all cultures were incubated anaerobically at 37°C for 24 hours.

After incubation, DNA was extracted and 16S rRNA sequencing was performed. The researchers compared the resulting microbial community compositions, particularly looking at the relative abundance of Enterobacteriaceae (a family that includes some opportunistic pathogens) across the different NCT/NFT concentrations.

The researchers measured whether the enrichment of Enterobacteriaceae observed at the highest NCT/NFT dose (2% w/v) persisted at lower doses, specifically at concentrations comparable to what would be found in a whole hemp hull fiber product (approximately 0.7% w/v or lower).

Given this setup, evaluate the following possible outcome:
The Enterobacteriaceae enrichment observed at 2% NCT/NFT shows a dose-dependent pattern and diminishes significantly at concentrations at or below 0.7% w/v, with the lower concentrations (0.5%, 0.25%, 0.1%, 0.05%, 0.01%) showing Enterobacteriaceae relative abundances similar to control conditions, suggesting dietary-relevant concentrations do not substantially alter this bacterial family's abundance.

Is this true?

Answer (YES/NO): YES